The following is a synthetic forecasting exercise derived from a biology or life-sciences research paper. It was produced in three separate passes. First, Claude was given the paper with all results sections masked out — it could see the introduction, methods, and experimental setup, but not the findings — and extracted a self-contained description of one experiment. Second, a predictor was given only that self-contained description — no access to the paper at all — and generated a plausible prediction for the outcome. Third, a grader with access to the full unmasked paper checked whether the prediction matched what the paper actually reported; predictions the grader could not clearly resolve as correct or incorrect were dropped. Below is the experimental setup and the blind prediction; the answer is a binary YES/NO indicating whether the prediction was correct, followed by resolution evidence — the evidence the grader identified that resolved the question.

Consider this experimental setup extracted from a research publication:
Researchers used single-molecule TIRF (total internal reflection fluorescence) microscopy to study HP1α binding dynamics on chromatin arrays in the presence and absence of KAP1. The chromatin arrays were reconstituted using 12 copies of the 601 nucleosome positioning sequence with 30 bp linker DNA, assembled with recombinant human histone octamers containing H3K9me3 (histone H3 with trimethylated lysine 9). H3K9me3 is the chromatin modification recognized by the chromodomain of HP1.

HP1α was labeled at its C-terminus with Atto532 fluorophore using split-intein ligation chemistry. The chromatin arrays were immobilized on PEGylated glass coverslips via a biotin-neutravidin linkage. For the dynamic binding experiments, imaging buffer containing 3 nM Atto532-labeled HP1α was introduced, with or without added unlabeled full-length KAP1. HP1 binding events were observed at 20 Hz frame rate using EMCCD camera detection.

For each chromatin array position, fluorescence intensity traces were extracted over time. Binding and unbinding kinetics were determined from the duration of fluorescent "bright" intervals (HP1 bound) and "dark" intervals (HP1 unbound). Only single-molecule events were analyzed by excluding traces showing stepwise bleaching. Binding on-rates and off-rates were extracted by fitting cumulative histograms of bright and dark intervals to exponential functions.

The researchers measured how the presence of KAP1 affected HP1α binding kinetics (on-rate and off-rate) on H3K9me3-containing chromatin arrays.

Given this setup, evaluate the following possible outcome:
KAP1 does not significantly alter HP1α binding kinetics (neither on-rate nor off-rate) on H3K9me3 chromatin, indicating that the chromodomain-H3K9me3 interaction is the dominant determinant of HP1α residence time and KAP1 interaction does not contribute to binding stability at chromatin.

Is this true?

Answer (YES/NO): NO